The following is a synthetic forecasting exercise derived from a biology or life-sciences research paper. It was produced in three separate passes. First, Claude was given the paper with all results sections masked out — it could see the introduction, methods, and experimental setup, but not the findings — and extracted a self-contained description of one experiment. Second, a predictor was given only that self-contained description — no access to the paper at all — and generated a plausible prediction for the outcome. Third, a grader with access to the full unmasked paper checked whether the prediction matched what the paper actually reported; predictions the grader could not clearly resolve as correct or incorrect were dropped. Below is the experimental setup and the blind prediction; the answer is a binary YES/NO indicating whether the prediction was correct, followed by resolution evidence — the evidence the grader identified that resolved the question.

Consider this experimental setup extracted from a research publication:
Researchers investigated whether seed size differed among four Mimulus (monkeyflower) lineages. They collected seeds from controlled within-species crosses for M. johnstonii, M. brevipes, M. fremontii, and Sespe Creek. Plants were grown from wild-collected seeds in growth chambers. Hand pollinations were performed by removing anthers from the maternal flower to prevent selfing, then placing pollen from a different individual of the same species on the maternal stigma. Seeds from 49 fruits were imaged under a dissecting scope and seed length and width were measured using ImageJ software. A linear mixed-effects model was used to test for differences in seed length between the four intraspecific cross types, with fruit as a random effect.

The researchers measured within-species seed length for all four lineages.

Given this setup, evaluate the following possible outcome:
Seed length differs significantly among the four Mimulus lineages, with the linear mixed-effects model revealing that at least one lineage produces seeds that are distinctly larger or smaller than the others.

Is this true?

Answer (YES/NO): YES